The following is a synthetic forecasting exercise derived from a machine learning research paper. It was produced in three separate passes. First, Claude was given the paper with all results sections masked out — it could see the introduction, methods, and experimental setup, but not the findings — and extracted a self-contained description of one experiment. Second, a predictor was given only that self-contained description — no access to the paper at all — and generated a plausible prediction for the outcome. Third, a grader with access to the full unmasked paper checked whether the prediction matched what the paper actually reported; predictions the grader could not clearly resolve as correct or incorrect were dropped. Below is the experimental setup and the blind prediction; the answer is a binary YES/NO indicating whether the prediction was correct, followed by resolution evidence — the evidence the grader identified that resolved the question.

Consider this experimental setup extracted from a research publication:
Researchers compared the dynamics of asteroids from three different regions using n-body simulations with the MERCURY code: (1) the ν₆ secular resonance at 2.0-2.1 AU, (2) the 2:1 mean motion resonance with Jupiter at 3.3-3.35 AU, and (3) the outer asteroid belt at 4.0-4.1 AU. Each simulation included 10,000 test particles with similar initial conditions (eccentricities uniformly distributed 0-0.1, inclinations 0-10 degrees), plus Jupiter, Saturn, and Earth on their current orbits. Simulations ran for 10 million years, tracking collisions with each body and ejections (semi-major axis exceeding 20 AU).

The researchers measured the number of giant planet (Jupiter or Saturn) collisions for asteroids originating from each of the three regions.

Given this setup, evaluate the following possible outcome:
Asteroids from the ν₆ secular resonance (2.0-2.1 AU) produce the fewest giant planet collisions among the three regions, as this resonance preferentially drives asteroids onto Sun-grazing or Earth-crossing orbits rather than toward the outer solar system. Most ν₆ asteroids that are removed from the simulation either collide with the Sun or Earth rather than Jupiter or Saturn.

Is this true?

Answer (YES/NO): YES